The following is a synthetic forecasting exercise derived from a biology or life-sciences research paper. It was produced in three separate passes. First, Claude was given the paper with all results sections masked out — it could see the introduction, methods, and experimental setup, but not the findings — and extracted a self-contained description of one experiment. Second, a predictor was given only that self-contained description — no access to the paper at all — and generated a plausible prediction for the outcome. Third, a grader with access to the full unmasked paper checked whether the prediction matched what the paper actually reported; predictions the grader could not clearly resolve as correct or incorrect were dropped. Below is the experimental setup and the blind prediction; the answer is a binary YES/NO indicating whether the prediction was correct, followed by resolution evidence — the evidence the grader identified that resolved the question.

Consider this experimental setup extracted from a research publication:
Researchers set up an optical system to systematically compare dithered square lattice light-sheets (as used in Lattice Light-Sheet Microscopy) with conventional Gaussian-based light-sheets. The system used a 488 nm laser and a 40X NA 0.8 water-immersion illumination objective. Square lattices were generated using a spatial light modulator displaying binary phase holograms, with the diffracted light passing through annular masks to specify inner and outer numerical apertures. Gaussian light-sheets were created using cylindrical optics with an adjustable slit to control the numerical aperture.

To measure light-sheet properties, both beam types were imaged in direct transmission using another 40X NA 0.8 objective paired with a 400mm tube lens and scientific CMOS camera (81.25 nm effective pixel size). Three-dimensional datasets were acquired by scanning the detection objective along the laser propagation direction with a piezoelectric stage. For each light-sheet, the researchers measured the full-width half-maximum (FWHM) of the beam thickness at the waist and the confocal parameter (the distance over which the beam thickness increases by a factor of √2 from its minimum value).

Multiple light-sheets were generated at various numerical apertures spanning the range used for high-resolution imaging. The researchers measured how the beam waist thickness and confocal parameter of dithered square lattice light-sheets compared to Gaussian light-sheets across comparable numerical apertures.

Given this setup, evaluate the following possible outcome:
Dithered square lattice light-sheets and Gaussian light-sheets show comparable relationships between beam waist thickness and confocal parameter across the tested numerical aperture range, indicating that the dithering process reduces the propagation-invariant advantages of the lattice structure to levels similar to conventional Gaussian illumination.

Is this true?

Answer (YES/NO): YES